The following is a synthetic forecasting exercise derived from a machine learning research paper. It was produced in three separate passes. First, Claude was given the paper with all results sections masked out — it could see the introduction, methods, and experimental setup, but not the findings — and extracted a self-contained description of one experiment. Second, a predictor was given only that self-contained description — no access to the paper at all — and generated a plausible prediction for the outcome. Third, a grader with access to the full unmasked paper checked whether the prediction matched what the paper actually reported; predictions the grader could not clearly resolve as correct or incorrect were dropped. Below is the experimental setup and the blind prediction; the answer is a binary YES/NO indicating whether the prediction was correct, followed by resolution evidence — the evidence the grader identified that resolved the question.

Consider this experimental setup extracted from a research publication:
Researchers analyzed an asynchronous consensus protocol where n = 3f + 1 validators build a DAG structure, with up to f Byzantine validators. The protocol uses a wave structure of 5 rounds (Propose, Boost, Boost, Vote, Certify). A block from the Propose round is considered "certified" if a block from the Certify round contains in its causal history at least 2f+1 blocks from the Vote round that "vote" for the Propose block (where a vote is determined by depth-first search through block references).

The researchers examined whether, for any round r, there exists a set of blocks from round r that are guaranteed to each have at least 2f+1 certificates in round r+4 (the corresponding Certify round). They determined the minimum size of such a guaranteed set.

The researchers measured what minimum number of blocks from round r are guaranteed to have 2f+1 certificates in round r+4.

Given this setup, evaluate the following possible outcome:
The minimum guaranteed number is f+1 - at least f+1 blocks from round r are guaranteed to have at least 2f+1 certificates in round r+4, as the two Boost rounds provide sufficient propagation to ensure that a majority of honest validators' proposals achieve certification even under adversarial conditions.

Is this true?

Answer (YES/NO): NO